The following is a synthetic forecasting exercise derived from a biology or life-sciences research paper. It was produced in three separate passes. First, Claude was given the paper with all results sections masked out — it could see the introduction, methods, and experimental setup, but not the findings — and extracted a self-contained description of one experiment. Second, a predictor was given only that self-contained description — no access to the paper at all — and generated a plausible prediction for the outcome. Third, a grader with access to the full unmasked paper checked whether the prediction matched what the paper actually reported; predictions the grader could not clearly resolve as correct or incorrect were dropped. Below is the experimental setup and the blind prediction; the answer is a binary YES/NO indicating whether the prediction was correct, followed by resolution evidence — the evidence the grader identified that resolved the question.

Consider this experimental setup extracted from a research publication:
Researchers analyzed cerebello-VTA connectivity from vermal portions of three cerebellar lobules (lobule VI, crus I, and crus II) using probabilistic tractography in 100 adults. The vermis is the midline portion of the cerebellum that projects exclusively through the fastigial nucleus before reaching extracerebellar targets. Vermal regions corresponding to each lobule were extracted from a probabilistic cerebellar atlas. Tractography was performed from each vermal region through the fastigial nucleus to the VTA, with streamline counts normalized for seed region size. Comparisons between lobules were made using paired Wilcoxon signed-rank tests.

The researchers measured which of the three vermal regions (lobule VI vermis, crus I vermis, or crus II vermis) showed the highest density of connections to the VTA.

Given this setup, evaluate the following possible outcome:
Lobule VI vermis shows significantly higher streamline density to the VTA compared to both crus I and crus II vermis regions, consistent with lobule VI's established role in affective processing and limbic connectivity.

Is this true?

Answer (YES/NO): YES